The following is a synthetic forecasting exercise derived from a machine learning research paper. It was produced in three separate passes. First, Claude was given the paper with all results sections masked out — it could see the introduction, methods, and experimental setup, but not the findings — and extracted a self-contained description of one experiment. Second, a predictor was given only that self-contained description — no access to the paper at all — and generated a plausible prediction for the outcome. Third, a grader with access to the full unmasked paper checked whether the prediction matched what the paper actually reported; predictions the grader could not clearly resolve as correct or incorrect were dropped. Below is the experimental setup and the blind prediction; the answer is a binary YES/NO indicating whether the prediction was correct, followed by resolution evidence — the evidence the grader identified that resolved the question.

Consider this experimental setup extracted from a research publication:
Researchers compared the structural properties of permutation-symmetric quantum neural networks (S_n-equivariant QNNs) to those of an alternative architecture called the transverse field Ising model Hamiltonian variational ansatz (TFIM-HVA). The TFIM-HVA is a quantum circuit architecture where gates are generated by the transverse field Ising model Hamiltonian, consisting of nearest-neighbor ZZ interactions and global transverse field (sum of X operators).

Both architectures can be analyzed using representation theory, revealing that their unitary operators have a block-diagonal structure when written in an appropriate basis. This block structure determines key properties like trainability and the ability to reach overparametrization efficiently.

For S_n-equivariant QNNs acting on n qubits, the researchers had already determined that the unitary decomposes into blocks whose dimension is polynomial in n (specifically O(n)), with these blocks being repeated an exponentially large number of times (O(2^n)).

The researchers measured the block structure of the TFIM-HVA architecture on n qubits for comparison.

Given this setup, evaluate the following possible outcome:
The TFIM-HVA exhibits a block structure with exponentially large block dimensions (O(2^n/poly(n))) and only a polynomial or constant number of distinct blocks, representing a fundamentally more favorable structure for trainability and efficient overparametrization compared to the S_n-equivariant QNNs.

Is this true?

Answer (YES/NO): NO